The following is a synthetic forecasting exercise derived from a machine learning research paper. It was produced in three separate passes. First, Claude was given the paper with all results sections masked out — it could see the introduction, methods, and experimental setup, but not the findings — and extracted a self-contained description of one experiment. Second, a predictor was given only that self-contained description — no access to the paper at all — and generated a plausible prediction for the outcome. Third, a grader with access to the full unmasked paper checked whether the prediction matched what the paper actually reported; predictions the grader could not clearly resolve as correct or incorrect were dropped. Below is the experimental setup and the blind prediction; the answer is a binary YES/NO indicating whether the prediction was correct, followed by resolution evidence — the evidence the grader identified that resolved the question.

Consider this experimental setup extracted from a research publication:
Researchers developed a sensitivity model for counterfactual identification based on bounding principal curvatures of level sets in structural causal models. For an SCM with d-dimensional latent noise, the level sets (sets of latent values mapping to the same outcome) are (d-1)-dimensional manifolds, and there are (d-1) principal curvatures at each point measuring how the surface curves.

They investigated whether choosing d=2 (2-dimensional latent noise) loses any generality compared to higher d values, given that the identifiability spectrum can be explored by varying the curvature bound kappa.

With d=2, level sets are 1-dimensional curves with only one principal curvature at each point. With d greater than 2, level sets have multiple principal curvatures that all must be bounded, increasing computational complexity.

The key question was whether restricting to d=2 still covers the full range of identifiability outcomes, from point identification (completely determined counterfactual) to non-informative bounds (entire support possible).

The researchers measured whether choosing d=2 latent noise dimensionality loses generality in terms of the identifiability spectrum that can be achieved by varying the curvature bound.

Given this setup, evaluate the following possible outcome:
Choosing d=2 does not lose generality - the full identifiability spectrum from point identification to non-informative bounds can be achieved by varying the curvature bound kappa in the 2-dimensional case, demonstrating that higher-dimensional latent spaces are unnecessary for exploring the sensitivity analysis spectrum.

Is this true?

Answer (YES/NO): YES